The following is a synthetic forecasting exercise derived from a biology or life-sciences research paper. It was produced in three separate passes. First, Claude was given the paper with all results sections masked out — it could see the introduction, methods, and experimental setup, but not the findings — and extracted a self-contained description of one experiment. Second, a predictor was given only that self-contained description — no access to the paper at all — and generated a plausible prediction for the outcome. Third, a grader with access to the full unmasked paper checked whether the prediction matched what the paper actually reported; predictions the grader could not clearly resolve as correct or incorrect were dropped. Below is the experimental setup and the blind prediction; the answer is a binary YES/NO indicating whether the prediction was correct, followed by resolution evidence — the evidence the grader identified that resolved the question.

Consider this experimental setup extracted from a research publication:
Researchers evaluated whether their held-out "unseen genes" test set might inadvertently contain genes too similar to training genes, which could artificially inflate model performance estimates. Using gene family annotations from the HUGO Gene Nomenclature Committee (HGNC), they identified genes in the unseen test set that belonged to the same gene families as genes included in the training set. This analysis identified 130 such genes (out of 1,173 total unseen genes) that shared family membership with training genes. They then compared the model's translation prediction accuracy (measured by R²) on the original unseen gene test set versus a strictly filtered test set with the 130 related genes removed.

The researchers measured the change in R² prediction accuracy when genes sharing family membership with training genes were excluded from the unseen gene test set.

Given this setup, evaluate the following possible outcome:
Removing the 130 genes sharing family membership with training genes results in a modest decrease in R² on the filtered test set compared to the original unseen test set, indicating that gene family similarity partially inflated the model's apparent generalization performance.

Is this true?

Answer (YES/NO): NO